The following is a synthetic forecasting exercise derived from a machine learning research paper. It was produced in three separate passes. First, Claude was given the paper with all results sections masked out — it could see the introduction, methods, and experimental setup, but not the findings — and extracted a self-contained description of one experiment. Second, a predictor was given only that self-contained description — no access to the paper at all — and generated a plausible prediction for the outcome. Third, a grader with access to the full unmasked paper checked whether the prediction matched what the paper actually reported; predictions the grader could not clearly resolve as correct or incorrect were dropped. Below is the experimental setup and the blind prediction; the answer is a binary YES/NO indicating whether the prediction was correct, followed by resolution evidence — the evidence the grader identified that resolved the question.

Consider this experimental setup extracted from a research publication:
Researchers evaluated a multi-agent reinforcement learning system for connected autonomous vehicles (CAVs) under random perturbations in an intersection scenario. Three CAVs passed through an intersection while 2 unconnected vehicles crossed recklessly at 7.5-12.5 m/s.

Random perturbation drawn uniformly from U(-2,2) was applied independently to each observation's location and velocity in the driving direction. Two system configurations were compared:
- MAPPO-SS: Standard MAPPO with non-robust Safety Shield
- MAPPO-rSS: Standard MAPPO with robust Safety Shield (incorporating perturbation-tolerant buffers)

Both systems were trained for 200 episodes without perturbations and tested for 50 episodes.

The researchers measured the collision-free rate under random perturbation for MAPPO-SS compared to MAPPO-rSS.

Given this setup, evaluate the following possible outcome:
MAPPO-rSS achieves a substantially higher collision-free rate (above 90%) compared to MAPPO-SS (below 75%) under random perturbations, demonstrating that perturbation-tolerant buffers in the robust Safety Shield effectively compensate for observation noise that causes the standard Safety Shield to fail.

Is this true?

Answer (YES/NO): NO